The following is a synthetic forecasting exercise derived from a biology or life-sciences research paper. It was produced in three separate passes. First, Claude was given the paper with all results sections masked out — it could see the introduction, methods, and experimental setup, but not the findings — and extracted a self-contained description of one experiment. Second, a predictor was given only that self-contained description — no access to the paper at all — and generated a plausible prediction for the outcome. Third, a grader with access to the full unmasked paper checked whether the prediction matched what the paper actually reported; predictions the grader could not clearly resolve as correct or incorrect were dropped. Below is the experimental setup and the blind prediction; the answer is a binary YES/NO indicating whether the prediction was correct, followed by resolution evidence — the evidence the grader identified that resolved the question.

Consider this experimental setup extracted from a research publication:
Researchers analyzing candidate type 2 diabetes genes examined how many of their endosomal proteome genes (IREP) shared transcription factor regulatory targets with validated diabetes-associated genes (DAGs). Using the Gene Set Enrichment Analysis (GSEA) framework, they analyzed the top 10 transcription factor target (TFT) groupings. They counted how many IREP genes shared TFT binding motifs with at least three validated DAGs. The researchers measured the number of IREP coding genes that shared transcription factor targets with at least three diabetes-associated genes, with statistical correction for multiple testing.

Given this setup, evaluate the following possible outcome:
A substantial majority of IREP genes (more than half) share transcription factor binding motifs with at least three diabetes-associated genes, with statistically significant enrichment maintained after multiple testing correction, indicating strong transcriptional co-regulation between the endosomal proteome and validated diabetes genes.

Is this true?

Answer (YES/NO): NO